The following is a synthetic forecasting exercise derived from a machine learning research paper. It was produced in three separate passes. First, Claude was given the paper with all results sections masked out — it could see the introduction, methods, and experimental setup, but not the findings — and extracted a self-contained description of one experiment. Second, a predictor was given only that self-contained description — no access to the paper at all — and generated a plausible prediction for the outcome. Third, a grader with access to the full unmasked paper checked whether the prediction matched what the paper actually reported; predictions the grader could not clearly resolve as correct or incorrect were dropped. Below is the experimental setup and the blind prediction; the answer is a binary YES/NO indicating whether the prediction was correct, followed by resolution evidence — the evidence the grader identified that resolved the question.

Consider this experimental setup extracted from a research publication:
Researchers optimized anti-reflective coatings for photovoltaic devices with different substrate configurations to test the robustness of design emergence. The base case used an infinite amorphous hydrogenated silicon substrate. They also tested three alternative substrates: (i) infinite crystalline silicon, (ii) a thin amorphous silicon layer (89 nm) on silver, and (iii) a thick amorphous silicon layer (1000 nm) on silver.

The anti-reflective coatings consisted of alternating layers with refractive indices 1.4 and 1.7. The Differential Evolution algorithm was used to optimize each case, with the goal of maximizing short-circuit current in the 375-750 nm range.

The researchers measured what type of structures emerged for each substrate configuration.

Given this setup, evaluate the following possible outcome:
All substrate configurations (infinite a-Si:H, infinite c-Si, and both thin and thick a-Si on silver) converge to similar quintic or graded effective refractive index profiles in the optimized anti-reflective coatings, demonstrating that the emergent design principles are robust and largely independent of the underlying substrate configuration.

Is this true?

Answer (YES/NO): NO